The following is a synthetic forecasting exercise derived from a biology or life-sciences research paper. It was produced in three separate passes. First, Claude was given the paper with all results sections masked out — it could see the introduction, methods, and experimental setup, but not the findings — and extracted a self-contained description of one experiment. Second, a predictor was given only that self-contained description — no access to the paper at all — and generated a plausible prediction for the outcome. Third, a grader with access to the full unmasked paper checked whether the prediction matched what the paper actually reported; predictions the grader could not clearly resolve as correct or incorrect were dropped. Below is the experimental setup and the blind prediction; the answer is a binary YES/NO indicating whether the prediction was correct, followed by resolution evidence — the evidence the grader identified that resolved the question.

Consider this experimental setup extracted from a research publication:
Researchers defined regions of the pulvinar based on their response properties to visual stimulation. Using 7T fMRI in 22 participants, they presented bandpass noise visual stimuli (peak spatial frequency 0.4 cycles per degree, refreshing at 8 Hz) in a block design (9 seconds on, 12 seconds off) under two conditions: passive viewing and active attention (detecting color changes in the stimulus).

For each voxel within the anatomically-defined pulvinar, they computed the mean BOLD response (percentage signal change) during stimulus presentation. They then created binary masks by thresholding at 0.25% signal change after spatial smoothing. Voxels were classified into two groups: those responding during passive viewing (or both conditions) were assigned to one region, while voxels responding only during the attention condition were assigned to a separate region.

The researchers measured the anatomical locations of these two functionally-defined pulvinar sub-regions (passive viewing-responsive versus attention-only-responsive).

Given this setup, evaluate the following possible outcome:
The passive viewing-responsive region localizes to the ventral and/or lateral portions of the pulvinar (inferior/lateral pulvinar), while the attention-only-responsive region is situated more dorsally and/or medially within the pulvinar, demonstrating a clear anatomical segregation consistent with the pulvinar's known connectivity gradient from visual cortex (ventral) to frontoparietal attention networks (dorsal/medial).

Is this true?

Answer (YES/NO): YES